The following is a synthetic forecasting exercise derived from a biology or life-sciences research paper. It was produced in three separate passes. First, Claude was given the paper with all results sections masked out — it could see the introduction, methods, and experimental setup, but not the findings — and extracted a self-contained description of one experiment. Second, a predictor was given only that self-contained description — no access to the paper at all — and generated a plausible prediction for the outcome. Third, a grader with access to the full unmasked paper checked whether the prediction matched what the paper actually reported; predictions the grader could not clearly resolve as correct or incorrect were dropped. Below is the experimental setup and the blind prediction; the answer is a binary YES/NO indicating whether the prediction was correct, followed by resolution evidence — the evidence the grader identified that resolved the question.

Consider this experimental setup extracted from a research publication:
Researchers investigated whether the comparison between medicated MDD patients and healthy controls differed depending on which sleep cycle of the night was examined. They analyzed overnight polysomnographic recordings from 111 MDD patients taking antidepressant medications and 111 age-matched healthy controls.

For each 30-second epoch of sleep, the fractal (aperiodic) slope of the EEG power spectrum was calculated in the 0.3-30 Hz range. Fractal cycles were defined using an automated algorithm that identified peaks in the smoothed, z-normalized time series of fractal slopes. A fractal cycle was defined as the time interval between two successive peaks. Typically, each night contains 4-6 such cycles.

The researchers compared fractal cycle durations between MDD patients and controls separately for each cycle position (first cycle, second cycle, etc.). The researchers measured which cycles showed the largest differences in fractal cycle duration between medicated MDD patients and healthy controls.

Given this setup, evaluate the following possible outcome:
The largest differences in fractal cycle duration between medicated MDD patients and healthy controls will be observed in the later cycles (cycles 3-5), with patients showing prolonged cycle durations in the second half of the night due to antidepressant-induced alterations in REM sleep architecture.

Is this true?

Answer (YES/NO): NO